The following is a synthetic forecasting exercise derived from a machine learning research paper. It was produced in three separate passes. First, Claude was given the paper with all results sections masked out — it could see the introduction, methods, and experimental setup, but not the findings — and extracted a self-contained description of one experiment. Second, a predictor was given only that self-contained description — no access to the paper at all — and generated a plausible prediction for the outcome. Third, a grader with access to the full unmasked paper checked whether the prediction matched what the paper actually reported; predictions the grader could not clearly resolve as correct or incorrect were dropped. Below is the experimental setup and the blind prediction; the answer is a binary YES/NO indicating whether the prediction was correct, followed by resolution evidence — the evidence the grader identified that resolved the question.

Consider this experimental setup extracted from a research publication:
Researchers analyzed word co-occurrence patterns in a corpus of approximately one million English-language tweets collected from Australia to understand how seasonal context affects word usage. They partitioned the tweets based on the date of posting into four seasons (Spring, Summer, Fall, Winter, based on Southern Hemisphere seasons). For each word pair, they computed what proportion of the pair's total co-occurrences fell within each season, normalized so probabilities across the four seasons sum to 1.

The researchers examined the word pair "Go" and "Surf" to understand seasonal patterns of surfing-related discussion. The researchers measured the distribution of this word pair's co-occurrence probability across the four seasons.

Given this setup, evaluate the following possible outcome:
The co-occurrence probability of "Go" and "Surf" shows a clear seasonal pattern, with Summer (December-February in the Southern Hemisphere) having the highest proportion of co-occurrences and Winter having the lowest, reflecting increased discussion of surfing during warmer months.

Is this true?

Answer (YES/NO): NO